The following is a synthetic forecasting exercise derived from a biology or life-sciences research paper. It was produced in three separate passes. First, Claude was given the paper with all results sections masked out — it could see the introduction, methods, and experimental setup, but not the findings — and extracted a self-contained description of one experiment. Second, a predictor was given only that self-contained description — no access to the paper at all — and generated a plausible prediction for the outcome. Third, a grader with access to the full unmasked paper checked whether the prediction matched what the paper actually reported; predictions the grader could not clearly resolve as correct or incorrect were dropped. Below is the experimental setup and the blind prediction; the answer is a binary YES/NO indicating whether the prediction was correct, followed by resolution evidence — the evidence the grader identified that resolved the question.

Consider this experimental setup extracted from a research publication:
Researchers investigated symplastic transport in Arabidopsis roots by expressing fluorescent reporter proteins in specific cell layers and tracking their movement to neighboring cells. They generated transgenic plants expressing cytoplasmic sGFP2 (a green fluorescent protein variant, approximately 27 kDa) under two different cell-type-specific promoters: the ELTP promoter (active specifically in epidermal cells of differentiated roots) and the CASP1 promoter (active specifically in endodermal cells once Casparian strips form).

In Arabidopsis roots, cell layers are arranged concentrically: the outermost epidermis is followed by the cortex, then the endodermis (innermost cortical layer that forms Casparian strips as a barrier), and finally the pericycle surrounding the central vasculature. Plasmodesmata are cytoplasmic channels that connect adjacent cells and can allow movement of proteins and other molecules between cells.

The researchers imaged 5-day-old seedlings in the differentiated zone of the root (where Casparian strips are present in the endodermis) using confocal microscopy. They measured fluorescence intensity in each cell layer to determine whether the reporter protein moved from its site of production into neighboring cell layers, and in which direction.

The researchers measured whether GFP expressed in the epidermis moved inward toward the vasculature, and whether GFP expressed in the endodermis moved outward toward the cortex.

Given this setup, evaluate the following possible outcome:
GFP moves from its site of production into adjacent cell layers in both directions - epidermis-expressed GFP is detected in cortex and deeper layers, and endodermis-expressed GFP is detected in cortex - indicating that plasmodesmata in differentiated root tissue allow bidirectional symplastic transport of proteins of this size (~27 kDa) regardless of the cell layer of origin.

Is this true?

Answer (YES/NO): NO